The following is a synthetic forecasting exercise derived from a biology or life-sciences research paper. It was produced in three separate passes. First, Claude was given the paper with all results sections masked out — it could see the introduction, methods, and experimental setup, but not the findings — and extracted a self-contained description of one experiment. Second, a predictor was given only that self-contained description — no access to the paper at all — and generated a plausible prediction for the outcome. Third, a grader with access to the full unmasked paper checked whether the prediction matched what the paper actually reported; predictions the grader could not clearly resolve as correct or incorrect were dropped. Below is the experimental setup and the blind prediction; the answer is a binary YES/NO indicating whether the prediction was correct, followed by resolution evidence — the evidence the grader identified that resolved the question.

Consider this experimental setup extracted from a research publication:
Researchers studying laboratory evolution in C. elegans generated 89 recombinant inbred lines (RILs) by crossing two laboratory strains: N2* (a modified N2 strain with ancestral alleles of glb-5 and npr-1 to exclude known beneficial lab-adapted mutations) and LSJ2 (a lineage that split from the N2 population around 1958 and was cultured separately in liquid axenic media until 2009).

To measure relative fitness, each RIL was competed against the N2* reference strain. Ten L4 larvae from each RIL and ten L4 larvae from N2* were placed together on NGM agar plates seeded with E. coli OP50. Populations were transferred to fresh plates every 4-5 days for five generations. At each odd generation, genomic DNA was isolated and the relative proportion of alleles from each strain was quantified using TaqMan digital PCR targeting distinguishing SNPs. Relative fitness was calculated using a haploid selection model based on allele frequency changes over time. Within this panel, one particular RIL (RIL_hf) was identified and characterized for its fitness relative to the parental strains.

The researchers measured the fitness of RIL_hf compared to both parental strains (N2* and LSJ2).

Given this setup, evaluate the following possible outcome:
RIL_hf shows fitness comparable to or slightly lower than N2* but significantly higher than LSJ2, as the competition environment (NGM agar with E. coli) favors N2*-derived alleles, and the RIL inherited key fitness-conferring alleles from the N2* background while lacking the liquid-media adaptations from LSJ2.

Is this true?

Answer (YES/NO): NO